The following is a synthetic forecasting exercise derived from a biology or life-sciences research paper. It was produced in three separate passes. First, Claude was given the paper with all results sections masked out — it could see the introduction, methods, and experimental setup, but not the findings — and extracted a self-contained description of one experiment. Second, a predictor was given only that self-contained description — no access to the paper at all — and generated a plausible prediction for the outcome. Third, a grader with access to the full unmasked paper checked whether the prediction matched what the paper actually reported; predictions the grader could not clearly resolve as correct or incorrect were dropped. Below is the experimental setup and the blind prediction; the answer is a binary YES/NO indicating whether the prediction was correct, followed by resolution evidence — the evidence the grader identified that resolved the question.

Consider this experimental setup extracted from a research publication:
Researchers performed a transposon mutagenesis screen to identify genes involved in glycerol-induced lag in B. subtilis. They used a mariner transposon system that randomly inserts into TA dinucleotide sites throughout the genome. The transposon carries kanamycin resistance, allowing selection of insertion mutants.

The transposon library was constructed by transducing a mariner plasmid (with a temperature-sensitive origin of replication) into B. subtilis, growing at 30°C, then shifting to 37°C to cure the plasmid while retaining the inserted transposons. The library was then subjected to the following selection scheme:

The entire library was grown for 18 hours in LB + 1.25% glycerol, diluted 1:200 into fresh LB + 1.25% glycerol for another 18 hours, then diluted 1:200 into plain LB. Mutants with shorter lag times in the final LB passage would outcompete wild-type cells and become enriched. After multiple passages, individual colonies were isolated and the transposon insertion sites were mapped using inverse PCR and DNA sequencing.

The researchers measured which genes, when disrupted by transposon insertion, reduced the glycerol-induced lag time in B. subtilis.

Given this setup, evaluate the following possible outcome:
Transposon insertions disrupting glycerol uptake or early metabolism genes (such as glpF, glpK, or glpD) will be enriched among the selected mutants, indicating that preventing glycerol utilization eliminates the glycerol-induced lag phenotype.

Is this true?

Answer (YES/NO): NO